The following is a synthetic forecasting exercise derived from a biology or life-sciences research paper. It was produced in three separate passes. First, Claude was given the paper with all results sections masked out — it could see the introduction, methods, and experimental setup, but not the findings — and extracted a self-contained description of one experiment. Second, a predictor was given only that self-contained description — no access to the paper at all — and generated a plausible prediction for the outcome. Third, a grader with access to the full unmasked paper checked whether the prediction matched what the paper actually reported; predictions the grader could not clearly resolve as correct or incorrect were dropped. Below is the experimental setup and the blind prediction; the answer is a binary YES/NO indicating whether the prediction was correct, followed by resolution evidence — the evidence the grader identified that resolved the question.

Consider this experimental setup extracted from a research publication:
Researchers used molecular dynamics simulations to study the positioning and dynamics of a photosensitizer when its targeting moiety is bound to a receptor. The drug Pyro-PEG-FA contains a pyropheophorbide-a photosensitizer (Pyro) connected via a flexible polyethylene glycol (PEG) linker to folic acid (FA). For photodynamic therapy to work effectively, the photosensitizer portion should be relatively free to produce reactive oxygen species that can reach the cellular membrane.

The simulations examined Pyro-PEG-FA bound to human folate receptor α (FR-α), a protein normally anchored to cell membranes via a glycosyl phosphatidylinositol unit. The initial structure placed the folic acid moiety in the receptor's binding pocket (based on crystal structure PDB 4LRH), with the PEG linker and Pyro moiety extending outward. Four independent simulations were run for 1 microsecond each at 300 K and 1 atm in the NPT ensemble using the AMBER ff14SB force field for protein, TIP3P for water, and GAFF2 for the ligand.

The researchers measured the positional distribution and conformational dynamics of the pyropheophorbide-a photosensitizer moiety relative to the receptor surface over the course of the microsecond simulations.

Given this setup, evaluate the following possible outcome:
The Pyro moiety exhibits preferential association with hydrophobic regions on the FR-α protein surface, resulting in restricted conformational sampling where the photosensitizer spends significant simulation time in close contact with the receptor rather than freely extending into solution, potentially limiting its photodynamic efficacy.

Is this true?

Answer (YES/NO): NO